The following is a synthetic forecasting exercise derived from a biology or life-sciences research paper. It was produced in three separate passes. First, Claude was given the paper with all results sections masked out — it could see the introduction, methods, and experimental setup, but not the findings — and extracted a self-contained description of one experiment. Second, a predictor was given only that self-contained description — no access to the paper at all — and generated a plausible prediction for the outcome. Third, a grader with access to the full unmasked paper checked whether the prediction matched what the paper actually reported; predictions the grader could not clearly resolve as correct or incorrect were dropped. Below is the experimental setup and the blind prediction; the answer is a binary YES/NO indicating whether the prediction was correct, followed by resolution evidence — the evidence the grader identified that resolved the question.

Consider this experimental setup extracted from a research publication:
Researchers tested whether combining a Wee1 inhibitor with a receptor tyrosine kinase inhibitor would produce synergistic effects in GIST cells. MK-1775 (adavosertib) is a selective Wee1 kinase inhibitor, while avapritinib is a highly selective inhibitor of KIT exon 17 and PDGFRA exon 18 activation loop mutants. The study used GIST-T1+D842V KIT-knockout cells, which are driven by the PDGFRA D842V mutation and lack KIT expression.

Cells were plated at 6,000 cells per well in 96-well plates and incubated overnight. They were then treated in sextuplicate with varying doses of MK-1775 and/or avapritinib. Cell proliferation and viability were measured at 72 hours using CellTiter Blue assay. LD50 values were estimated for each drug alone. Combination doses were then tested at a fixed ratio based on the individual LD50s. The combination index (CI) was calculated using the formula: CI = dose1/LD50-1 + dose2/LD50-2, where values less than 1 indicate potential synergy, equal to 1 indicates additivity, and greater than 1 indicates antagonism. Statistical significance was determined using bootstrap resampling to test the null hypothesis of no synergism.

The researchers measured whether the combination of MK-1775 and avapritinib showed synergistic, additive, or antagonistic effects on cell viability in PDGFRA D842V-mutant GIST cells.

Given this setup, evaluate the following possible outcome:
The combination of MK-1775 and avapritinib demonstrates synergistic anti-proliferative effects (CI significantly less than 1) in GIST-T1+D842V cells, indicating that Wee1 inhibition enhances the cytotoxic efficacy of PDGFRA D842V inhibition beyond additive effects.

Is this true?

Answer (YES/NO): YES